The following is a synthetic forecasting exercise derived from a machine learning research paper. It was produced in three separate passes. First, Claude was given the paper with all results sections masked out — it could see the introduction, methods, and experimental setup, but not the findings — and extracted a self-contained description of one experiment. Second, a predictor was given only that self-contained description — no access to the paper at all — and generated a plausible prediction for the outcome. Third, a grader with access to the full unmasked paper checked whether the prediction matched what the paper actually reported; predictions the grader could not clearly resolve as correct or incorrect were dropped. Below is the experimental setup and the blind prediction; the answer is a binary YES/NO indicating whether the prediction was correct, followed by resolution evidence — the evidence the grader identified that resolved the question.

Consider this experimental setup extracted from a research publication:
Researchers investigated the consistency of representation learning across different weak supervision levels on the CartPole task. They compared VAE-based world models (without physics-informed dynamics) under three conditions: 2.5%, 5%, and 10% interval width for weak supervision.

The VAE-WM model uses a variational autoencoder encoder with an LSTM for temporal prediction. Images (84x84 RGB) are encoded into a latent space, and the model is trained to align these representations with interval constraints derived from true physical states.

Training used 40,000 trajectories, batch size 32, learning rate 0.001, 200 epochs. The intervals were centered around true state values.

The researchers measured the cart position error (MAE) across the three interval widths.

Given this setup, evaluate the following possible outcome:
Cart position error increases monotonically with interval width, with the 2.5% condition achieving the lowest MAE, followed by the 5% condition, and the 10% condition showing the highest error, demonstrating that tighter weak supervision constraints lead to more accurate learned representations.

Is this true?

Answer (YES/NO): YES